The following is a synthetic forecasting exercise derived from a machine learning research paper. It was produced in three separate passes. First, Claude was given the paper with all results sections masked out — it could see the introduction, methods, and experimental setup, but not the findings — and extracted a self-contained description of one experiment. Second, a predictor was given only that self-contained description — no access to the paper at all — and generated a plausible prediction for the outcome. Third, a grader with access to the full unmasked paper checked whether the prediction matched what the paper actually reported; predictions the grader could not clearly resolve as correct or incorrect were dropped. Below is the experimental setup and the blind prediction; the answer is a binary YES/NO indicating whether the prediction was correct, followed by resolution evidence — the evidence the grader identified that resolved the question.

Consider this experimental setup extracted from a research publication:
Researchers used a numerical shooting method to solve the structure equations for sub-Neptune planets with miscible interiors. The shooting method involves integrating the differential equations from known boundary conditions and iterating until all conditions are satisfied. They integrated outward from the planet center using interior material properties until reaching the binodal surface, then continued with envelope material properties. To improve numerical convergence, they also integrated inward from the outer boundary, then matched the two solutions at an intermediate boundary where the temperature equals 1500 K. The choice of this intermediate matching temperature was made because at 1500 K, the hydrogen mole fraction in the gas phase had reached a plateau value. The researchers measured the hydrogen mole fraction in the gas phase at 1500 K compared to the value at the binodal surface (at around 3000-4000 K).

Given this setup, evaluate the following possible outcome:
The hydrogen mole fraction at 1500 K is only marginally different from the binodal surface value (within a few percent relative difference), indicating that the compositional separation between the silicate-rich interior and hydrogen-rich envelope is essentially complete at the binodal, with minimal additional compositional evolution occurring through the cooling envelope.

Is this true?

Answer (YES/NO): NO